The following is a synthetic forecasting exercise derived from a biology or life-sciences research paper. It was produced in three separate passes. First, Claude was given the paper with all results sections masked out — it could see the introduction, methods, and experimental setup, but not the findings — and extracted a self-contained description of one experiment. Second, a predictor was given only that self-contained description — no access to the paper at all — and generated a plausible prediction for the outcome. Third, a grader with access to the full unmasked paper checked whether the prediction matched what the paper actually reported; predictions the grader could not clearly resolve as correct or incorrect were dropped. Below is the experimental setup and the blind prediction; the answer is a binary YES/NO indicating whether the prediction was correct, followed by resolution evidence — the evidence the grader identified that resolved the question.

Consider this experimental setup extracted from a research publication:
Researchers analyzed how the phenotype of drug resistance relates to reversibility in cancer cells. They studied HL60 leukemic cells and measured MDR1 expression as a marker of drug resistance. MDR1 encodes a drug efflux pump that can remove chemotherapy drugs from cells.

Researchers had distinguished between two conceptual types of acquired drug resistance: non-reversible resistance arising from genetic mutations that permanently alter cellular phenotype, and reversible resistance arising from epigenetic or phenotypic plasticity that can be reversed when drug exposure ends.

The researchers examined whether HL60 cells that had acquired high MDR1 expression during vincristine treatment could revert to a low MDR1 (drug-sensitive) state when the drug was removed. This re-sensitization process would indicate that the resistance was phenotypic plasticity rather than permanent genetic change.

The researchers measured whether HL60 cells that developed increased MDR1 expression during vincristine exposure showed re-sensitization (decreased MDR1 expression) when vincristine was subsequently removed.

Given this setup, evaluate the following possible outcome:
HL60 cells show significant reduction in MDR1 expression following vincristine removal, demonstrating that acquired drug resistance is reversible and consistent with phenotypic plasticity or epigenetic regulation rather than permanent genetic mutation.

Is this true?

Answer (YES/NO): YES